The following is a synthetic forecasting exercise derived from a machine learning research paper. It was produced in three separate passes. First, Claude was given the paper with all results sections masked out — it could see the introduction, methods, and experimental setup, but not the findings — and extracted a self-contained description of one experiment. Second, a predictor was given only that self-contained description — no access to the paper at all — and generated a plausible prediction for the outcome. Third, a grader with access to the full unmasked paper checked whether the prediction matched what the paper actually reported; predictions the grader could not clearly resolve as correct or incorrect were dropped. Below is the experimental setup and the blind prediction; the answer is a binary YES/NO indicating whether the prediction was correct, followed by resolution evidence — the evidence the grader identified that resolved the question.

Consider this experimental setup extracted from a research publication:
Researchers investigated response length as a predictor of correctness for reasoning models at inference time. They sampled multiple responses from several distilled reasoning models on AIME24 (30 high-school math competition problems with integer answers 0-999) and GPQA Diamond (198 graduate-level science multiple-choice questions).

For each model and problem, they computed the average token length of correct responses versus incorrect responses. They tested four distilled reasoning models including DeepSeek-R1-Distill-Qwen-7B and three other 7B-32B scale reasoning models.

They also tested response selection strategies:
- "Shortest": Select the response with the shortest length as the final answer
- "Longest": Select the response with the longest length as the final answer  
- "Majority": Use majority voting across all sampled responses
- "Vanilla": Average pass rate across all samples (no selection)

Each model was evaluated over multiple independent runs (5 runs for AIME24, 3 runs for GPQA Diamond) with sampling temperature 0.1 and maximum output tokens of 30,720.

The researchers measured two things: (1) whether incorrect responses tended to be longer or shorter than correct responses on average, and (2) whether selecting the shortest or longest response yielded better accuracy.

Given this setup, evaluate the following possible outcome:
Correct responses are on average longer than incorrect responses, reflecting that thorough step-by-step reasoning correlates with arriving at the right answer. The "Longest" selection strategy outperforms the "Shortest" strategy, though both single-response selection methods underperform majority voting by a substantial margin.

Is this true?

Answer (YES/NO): NO